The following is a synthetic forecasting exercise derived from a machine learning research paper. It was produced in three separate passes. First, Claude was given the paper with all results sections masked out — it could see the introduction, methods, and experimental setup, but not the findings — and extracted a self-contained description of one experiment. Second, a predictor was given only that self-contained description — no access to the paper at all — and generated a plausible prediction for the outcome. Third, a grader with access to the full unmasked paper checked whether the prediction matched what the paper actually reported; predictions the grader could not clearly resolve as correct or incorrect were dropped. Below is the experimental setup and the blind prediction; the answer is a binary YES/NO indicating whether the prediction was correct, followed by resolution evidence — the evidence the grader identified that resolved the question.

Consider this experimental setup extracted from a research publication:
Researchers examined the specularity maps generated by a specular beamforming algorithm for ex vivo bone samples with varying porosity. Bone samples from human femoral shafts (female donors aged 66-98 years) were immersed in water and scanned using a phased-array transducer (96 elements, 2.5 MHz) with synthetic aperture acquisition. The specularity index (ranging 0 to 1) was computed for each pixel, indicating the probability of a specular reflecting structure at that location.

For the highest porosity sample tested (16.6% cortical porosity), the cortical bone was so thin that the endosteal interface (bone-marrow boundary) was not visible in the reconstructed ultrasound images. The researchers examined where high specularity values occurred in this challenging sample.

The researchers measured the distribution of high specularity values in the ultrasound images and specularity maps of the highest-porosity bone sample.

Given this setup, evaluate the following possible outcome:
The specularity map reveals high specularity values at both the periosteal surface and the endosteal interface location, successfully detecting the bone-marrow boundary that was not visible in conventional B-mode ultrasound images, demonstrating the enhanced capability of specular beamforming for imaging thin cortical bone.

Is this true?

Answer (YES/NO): NO